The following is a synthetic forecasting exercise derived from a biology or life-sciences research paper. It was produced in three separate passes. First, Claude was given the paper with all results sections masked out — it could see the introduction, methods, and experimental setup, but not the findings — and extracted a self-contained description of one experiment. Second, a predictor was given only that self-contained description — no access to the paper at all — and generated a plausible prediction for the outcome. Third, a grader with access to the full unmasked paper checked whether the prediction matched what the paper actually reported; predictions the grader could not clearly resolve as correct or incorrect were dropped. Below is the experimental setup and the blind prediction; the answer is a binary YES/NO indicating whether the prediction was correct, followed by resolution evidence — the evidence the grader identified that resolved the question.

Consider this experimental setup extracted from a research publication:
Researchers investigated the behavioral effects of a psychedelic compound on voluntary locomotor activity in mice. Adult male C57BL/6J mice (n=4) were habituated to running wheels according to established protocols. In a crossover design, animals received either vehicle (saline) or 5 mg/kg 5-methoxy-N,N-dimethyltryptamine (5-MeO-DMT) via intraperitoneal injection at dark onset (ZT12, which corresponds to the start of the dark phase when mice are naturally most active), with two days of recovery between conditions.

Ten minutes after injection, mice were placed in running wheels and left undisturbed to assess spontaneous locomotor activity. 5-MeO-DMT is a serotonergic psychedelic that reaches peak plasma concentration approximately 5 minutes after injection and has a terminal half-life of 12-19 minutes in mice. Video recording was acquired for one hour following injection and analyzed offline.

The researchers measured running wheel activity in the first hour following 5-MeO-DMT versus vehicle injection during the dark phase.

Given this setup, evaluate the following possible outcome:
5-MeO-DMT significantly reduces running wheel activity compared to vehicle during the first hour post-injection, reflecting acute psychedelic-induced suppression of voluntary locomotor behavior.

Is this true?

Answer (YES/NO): YES